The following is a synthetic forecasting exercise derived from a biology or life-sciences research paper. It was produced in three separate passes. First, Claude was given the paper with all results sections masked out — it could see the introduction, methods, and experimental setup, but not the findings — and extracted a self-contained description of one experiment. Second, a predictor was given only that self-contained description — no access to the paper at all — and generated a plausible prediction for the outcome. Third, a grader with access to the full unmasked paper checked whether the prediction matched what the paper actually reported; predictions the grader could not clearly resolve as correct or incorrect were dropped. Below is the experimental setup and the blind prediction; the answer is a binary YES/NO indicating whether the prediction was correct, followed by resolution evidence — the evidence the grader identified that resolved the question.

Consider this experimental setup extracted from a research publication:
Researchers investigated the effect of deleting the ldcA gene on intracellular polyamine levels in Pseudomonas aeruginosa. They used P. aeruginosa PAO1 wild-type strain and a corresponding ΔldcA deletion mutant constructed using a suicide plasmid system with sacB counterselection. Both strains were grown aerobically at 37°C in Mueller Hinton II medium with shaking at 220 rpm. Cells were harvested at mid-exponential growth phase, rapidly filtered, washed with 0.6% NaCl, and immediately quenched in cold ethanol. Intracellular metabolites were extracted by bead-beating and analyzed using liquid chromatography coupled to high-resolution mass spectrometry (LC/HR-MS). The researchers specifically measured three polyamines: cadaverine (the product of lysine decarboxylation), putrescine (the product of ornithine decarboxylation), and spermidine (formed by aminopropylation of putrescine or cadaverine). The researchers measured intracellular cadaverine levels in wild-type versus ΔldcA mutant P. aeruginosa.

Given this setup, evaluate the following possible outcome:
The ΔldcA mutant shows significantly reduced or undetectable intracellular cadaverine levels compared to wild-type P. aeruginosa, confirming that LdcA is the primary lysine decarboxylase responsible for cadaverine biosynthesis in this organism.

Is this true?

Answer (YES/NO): YES